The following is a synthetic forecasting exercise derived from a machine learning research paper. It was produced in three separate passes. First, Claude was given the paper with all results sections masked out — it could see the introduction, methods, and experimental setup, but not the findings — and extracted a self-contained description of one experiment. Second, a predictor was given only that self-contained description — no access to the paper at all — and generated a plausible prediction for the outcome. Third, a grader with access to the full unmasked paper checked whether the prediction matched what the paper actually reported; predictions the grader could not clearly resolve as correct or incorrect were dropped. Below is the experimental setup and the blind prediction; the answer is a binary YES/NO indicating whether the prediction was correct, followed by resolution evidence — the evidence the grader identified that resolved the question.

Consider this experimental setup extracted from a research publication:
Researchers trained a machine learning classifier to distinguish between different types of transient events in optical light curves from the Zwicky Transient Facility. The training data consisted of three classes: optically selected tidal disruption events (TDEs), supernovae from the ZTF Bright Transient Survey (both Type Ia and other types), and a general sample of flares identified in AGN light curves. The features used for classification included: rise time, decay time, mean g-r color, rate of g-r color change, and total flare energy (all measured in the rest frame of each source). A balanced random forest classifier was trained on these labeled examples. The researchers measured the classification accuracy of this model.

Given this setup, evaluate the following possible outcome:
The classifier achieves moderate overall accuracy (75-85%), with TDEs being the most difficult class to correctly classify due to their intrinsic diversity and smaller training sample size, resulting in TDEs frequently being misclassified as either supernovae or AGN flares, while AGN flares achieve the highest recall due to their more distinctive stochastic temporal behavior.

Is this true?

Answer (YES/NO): NO